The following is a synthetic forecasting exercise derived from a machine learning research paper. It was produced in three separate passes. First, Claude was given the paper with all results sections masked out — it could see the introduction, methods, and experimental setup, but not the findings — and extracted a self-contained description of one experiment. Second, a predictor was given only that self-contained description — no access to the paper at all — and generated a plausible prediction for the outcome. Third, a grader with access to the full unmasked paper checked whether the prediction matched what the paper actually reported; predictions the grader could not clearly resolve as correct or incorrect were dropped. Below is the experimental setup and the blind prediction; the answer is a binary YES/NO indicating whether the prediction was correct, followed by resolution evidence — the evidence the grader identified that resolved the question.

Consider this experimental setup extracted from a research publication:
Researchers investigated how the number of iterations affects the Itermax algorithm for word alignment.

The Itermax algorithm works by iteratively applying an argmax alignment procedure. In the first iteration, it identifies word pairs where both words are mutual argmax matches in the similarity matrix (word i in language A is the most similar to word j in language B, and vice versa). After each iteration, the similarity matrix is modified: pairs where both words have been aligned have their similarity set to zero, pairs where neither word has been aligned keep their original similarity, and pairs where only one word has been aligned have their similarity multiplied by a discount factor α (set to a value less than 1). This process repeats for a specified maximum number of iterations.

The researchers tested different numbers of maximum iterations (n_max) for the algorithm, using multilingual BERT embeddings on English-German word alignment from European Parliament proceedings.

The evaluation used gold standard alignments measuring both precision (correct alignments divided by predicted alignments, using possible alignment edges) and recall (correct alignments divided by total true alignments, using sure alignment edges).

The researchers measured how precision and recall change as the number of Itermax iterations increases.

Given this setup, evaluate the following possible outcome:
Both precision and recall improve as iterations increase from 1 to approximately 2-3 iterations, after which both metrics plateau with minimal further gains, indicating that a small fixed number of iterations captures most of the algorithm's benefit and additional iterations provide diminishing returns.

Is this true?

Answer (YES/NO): NO